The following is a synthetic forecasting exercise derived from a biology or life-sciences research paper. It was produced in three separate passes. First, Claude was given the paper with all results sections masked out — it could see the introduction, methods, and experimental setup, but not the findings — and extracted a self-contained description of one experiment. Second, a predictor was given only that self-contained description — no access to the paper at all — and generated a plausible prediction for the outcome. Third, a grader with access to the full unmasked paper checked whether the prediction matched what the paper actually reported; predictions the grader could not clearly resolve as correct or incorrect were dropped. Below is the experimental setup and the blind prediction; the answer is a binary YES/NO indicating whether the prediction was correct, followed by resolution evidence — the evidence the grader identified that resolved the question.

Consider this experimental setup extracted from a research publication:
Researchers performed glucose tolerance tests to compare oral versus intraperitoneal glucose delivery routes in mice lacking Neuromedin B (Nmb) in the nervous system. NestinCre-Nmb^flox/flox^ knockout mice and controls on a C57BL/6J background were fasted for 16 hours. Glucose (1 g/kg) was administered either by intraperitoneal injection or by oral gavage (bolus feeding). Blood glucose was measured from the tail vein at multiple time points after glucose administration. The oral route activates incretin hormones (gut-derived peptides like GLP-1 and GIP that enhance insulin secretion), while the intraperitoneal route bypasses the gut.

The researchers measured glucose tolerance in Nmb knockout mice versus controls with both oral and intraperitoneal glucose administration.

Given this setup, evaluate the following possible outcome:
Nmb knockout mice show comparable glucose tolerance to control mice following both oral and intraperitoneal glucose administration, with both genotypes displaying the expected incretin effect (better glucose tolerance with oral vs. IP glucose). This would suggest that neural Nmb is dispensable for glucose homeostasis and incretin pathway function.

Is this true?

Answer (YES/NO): NO